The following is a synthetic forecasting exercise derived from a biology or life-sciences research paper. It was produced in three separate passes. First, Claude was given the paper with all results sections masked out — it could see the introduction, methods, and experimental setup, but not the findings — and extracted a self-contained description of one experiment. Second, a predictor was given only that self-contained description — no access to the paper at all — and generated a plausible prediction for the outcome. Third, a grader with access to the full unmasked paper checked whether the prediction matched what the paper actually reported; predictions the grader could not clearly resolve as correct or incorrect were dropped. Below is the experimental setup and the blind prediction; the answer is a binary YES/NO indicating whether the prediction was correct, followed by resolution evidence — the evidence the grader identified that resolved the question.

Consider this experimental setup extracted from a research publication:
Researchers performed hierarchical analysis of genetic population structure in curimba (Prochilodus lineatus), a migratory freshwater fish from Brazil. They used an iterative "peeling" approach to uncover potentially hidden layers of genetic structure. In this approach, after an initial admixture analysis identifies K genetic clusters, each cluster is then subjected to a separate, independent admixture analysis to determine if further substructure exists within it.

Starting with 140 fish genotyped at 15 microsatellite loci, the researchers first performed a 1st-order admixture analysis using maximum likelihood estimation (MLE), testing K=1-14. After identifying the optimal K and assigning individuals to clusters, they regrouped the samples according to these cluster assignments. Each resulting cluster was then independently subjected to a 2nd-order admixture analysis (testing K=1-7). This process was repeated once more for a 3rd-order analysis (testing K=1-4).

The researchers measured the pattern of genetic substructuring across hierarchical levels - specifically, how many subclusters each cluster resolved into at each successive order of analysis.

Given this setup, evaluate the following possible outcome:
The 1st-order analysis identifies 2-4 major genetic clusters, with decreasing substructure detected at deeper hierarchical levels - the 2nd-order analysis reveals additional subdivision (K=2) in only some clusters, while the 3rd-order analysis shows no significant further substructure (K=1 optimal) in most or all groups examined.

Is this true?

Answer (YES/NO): NO